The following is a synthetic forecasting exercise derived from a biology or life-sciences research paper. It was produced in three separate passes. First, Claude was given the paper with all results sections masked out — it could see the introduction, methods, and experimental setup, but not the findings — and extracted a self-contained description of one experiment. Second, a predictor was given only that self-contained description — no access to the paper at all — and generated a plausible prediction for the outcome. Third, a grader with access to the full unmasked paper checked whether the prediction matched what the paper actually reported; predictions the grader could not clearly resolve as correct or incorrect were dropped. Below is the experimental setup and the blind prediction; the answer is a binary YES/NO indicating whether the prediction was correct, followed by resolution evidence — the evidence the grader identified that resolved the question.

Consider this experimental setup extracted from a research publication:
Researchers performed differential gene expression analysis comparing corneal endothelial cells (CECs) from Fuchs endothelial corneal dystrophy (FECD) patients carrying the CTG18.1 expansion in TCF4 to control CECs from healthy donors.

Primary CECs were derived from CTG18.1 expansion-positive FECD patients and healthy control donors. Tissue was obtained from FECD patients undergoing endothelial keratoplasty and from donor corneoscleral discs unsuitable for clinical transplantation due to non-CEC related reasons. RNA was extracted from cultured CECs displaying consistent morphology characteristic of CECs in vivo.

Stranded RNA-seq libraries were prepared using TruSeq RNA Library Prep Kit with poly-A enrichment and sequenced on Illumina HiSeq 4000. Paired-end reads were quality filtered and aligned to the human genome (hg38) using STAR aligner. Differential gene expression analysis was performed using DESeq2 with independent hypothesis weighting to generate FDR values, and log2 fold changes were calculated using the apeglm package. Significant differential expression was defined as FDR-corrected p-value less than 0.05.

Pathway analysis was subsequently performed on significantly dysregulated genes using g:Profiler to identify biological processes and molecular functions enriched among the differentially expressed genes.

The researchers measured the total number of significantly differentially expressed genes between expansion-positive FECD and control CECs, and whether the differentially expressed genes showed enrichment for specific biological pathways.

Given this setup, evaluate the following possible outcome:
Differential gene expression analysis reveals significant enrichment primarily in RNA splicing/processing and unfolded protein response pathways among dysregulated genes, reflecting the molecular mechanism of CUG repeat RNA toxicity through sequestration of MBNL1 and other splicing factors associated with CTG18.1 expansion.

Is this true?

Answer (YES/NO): NO